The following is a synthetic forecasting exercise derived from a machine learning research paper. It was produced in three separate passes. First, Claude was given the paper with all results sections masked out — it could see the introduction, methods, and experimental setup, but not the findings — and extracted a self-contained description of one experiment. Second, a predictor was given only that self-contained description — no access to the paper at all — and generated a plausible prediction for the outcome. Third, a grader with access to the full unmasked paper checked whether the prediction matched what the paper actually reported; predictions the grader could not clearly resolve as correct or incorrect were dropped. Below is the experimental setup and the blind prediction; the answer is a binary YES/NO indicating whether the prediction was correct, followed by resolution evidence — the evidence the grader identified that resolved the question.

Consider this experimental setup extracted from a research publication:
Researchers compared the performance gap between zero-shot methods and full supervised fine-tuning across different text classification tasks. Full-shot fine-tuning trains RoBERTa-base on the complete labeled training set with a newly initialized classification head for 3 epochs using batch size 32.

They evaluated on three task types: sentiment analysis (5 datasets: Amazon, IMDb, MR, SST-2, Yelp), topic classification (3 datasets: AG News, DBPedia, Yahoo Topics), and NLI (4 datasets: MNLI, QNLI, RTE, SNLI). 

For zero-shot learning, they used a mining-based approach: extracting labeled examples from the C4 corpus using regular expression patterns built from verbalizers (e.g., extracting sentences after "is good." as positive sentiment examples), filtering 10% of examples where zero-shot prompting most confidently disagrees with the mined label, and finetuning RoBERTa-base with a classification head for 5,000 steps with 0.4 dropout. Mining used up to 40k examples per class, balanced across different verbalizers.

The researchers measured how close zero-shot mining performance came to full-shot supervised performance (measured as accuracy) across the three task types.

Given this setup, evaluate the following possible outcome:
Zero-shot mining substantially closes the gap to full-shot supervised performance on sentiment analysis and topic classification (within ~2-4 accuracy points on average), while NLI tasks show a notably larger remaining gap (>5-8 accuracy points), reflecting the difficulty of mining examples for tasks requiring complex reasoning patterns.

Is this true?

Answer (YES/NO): NO